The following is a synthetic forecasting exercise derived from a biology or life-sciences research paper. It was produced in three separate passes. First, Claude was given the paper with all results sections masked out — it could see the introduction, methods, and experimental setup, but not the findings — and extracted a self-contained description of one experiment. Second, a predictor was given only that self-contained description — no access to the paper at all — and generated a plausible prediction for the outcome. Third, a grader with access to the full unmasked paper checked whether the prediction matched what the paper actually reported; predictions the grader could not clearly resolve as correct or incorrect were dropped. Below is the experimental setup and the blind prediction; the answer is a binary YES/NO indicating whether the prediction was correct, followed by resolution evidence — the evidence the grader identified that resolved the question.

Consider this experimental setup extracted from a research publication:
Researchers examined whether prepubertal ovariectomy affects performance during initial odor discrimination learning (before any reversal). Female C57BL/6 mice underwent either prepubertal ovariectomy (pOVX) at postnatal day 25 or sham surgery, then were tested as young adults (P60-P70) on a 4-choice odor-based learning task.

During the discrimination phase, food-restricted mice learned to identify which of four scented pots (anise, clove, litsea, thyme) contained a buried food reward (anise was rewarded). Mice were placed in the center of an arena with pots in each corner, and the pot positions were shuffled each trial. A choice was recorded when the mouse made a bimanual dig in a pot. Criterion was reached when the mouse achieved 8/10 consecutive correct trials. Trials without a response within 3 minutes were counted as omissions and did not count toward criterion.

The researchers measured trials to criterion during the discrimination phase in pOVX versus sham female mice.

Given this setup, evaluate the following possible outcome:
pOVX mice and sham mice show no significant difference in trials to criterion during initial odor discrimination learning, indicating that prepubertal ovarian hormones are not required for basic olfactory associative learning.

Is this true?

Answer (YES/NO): YES